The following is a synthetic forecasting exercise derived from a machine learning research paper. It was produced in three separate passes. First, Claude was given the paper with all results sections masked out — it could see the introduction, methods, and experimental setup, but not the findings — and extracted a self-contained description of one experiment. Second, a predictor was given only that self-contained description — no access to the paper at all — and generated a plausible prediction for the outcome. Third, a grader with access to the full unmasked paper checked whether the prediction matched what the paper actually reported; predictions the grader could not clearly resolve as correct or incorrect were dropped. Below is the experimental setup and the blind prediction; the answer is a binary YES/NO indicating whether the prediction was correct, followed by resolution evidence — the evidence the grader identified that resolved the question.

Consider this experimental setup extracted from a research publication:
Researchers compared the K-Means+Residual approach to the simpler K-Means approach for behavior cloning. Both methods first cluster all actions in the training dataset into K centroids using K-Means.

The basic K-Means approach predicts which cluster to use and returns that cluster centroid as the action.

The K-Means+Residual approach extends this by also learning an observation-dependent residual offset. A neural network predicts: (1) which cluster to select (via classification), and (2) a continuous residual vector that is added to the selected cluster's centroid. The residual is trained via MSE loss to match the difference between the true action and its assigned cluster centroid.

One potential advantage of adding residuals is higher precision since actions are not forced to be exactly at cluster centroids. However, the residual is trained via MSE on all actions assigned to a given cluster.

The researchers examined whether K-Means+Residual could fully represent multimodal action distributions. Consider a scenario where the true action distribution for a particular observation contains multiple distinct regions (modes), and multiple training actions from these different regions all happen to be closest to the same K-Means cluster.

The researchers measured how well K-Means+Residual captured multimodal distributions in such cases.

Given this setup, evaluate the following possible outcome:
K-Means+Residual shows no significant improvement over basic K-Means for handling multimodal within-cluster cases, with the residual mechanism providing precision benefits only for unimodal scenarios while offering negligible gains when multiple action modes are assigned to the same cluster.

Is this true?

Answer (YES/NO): NO